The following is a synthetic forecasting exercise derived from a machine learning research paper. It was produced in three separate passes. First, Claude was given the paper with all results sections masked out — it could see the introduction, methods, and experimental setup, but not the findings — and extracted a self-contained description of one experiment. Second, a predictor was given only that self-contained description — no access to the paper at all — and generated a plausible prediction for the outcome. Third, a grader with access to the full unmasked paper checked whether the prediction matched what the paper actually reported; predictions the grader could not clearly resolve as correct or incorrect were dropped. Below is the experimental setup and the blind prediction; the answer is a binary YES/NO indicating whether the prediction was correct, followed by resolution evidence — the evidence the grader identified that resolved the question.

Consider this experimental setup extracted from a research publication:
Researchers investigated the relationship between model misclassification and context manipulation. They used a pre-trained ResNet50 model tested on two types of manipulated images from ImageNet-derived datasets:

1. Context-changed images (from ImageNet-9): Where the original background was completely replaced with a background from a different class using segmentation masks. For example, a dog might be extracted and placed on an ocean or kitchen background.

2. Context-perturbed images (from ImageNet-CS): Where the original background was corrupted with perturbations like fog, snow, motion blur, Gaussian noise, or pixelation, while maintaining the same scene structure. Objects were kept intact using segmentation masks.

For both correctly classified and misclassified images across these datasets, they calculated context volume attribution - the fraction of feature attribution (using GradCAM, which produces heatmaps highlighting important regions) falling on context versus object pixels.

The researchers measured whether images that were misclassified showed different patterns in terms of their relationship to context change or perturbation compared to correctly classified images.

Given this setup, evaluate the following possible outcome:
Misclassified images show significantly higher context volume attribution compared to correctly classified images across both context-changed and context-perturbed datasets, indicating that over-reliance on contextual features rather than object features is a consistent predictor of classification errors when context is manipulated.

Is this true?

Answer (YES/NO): YES